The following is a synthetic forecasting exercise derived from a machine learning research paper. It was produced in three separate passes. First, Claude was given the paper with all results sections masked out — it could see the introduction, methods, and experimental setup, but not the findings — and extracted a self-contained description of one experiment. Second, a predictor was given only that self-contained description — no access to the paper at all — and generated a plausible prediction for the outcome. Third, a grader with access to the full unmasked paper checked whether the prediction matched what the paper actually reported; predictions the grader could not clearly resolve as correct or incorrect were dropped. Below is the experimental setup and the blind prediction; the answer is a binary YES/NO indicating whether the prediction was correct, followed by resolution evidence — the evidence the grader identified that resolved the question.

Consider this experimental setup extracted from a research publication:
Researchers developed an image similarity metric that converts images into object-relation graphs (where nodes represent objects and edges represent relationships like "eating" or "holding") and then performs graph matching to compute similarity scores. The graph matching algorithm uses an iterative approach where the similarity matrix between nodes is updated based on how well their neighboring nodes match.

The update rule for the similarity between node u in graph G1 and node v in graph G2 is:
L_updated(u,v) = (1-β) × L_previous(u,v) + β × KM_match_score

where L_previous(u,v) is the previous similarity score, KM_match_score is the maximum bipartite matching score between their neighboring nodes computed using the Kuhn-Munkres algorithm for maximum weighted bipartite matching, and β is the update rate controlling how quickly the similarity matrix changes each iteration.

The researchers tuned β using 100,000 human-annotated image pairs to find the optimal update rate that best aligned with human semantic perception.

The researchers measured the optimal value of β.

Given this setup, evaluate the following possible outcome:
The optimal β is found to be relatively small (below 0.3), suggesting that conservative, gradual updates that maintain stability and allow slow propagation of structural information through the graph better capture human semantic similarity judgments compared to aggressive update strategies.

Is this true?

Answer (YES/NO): YES